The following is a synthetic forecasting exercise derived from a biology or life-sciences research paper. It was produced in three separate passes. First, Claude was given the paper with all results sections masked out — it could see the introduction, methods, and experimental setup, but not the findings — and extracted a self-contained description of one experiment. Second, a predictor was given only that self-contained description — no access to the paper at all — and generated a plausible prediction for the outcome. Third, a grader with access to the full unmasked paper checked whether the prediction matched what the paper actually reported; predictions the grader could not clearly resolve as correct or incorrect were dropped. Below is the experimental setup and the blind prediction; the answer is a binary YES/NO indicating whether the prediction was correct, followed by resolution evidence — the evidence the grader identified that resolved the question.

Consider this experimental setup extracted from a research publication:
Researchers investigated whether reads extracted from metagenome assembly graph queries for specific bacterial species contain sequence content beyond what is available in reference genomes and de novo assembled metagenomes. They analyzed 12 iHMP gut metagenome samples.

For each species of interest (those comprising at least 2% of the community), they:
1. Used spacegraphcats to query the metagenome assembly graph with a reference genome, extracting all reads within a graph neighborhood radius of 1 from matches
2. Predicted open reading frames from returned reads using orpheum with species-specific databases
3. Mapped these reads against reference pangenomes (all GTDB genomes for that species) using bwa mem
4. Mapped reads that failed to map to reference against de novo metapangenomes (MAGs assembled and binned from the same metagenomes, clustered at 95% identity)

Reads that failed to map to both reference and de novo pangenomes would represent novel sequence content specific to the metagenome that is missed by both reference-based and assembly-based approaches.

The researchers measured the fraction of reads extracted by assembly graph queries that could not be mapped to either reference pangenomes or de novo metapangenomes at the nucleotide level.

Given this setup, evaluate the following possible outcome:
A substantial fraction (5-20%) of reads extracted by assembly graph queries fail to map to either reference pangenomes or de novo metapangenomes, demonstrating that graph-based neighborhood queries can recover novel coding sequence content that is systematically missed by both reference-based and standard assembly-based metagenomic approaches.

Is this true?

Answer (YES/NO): YES